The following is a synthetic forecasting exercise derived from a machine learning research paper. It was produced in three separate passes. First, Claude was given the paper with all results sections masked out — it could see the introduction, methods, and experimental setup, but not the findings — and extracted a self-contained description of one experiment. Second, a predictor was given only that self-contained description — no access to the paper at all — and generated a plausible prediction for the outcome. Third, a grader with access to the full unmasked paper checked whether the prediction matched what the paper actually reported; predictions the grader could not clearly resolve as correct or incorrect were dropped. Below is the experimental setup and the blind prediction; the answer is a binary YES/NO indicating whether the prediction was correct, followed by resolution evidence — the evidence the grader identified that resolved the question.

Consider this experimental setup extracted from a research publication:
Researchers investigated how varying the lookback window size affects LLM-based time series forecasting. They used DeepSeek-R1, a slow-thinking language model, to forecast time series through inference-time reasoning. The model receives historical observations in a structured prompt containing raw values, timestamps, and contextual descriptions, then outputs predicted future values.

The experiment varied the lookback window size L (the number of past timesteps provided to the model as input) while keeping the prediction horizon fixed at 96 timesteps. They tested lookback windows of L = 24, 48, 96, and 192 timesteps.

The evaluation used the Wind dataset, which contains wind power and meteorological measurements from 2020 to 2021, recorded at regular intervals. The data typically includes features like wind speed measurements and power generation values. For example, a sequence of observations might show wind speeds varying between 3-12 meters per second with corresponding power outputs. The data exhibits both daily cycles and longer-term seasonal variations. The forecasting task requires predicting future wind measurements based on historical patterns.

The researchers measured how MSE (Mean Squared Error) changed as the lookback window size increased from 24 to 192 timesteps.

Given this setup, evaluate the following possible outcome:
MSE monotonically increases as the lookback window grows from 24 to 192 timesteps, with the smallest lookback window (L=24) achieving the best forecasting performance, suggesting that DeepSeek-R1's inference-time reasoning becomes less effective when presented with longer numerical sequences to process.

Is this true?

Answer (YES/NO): NO